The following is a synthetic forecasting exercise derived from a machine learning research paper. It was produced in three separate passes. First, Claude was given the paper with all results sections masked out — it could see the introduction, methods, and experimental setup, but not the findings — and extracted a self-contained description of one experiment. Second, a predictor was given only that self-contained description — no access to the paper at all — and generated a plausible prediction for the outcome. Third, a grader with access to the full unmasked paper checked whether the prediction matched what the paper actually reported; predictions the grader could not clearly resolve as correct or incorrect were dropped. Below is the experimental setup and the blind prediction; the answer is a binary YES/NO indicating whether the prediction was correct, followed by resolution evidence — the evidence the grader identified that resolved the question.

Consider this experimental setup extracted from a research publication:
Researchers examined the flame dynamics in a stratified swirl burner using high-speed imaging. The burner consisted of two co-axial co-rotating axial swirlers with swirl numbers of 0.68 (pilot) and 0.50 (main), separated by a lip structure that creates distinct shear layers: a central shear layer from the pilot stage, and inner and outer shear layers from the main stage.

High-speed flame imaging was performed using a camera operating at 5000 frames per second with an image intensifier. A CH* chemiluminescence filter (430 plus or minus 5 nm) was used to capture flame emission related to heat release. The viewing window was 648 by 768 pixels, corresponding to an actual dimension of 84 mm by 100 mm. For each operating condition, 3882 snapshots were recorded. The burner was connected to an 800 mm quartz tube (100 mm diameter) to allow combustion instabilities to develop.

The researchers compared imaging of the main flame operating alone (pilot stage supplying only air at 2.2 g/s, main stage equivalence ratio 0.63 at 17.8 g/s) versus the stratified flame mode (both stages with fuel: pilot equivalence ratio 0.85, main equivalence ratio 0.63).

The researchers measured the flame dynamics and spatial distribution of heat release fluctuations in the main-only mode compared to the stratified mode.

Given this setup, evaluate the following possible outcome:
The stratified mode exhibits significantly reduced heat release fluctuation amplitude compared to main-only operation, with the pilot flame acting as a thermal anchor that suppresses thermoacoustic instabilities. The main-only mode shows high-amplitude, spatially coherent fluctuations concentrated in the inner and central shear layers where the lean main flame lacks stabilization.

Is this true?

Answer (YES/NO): NO